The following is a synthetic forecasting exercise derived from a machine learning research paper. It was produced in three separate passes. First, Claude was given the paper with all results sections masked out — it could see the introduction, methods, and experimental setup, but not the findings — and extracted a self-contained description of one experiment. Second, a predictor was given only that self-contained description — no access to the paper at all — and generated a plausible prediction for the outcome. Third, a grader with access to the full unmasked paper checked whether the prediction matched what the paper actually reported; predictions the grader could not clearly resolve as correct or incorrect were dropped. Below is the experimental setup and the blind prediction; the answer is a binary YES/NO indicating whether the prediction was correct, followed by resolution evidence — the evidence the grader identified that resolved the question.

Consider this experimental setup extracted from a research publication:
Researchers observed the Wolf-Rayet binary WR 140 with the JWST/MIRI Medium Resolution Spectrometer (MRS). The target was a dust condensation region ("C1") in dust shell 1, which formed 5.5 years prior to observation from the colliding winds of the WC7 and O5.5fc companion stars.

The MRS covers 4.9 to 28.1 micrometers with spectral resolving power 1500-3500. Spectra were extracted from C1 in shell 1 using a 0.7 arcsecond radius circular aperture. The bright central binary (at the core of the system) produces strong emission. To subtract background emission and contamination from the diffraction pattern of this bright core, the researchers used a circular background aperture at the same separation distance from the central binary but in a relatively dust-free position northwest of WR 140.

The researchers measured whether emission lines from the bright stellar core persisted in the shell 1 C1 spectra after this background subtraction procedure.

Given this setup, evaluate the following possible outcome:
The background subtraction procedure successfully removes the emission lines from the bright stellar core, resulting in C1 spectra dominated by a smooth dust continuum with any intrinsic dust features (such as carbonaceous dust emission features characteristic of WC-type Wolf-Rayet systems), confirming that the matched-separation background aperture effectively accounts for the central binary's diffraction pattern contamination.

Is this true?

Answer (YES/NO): NO